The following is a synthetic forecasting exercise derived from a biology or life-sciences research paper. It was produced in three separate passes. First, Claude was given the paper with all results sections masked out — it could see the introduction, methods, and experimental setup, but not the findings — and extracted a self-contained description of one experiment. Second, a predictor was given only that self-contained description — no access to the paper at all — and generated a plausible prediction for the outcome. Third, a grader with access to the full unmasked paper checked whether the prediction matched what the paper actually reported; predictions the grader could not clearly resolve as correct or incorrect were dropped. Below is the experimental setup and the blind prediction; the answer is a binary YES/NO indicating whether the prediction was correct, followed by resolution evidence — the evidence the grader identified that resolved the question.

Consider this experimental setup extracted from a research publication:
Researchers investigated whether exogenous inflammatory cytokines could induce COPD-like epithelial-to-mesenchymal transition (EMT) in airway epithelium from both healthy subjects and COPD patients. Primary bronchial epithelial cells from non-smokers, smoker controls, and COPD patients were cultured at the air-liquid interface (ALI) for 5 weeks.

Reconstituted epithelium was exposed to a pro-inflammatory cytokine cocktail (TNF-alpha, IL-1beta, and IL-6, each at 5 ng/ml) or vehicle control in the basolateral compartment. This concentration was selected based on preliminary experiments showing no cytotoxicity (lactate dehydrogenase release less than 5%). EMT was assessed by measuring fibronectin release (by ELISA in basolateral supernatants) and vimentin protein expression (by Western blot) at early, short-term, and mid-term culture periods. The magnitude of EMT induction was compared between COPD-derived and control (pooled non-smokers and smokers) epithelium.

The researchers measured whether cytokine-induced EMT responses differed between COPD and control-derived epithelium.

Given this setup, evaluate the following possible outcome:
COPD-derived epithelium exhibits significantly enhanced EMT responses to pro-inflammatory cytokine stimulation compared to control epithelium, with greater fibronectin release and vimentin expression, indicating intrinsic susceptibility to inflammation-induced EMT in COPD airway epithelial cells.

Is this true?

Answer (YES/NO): YES